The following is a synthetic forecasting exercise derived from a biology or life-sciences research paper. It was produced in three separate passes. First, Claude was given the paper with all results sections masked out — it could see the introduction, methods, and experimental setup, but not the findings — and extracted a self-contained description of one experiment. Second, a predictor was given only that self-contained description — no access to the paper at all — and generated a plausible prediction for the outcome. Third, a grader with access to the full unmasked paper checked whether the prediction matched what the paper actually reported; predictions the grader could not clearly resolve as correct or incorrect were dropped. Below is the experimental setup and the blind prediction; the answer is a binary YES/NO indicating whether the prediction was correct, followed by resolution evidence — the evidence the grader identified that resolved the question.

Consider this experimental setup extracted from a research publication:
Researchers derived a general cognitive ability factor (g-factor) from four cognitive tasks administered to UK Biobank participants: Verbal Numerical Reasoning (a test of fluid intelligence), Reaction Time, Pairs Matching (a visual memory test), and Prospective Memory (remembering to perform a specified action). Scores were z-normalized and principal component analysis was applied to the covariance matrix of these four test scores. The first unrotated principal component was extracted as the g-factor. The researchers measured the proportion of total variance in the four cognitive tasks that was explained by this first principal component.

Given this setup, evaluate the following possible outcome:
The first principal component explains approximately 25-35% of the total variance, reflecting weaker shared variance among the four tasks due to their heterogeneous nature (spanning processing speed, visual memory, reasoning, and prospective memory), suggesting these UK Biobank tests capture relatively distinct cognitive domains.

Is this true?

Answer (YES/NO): YES